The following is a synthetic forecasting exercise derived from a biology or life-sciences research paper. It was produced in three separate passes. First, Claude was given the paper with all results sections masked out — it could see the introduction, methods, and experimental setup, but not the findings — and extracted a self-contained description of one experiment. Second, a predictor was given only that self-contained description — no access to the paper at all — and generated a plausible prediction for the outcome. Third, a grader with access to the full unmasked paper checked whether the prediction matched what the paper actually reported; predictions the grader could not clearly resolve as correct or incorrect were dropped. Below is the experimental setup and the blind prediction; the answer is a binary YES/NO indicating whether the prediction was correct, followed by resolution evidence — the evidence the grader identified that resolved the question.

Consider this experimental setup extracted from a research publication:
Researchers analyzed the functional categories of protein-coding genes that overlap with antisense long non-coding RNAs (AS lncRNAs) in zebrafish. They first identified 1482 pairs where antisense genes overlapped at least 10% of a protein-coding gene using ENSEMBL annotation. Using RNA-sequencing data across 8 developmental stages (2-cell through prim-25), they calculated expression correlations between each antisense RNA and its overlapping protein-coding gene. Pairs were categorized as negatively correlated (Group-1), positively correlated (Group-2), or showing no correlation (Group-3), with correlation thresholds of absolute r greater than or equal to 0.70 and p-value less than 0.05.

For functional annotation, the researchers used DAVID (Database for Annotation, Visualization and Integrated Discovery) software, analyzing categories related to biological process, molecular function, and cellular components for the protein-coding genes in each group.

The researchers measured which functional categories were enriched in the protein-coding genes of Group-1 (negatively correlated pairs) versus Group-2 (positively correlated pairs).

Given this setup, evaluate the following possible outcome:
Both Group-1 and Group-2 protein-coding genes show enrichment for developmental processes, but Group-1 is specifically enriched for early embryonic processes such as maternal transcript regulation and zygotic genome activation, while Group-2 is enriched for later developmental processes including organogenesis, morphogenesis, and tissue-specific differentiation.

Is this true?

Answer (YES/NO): NO